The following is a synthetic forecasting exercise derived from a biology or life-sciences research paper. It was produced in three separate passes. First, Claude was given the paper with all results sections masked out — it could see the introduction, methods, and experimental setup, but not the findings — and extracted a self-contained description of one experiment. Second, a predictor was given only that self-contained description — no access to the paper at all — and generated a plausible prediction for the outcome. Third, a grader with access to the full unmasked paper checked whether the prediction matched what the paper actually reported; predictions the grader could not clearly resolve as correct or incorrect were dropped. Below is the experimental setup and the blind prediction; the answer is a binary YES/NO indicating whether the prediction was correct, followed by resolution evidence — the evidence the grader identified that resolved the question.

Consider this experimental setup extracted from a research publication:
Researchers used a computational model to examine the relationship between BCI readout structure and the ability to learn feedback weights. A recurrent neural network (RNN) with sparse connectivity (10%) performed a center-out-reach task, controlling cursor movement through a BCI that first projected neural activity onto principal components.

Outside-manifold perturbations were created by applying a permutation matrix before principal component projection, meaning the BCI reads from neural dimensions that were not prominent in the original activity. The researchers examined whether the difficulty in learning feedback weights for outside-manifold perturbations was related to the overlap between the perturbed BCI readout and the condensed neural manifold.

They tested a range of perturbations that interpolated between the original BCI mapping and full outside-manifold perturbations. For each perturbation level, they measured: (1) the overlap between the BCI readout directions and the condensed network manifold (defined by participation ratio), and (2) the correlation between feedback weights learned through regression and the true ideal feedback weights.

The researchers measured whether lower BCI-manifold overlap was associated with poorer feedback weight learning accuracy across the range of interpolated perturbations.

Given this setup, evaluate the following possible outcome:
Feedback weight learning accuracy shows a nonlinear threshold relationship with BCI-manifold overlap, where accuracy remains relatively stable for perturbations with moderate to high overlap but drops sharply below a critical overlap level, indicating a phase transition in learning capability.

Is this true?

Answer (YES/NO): NO